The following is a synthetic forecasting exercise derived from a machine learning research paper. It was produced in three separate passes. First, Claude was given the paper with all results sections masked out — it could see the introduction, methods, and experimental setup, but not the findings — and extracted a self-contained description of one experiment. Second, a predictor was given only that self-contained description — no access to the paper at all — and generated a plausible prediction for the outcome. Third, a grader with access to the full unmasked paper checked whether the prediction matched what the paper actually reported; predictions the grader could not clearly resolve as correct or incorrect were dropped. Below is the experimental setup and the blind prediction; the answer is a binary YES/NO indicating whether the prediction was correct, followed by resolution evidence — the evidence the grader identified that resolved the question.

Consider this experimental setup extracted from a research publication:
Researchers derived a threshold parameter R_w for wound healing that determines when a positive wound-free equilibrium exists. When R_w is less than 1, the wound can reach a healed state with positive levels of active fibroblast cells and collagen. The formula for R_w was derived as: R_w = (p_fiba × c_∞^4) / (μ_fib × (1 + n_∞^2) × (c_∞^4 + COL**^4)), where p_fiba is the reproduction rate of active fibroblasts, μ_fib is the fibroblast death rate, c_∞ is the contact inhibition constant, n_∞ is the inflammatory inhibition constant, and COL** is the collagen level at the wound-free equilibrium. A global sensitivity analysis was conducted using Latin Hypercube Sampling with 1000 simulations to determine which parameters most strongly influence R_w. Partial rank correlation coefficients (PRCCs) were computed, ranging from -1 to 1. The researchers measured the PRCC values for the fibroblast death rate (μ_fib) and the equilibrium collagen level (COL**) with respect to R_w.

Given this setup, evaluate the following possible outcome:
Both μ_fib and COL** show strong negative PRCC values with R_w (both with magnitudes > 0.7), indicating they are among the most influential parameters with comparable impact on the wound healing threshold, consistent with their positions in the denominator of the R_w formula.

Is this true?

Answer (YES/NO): NO